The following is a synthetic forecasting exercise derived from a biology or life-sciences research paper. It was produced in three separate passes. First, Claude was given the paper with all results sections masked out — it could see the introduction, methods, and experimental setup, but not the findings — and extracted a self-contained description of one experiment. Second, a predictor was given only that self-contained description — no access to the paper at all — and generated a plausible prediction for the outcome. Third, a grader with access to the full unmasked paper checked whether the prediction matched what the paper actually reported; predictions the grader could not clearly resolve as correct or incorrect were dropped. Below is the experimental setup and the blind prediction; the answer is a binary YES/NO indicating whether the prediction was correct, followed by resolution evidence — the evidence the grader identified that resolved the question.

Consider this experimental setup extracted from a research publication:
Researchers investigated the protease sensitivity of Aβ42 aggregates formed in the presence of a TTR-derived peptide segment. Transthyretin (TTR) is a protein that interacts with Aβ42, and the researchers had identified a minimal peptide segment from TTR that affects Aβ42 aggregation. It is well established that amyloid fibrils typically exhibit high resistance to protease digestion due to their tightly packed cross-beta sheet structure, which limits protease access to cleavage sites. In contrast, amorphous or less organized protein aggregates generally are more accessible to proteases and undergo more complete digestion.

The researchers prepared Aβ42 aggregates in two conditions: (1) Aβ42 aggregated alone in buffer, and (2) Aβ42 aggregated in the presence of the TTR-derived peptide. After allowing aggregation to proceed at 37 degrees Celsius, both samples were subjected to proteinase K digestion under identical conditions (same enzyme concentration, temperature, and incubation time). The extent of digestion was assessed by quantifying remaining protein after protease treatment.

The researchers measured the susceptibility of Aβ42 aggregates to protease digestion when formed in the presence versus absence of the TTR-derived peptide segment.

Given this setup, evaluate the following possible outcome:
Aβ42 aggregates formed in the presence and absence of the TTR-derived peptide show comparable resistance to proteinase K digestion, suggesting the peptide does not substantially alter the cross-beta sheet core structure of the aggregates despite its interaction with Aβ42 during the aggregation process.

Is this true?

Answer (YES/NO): NO